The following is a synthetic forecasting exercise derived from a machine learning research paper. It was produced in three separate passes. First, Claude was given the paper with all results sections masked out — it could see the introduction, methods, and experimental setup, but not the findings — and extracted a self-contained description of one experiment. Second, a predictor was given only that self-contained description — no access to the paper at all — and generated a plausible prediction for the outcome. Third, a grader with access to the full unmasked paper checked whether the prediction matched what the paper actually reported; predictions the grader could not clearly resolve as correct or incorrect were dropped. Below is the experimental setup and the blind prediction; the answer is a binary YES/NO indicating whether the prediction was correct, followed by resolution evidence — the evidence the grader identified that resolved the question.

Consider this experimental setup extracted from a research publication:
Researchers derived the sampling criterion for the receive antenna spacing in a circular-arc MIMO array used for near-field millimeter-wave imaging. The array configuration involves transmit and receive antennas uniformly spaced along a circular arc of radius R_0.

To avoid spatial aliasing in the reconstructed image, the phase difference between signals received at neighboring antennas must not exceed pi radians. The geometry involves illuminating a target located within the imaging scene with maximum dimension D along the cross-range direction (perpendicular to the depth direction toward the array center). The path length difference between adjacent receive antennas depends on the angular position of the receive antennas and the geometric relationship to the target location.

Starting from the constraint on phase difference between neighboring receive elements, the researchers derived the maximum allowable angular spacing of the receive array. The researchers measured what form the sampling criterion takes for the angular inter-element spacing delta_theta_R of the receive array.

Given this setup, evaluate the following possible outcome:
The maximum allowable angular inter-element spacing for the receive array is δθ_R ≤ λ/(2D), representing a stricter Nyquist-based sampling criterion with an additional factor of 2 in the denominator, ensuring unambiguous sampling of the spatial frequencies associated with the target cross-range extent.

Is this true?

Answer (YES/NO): NO